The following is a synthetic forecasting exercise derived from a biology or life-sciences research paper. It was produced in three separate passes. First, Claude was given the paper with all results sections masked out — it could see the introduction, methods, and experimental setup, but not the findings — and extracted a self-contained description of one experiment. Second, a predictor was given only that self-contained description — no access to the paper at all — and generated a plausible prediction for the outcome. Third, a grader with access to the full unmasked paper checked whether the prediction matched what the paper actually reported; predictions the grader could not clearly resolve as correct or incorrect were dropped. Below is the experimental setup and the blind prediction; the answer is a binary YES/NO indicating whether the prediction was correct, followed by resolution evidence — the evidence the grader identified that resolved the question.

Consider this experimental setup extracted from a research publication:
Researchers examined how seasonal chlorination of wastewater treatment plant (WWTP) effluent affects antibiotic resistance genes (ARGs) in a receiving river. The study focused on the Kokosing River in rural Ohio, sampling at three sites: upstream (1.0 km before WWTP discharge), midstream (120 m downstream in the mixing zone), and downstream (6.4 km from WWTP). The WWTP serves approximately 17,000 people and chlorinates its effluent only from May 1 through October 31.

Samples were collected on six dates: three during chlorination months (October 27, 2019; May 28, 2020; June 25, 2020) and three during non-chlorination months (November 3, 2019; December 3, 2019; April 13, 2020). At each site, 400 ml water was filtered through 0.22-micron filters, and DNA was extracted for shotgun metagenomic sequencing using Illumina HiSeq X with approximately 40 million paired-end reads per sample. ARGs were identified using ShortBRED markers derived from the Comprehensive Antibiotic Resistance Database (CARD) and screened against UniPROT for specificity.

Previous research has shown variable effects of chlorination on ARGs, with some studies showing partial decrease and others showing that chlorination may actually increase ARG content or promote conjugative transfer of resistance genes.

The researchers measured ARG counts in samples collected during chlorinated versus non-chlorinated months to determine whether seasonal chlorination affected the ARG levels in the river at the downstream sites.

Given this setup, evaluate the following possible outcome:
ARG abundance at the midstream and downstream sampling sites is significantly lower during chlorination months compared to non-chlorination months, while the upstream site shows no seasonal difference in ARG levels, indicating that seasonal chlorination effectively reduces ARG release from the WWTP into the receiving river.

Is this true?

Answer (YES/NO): NO